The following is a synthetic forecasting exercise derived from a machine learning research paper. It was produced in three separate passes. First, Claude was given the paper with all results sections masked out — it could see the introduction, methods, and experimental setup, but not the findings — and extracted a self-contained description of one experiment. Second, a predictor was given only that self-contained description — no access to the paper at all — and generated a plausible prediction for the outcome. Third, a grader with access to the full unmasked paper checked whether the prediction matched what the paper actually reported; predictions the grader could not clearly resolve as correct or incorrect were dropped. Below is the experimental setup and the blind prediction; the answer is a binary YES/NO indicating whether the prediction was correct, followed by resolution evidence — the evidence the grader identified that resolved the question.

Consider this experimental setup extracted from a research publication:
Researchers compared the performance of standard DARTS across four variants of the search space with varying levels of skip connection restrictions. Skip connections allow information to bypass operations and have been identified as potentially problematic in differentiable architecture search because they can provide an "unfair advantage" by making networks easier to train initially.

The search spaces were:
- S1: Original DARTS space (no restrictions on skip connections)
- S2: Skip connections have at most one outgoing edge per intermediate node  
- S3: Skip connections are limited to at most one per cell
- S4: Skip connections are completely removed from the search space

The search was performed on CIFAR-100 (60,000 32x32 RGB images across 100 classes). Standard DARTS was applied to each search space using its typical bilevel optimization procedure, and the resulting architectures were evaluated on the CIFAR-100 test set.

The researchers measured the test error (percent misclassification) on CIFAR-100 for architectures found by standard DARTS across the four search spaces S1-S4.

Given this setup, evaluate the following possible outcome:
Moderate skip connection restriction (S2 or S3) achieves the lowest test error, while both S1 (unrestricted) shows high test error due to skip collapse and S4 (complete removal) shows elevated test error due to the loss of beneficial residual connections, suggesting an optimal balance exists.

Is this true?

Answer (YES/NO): NO